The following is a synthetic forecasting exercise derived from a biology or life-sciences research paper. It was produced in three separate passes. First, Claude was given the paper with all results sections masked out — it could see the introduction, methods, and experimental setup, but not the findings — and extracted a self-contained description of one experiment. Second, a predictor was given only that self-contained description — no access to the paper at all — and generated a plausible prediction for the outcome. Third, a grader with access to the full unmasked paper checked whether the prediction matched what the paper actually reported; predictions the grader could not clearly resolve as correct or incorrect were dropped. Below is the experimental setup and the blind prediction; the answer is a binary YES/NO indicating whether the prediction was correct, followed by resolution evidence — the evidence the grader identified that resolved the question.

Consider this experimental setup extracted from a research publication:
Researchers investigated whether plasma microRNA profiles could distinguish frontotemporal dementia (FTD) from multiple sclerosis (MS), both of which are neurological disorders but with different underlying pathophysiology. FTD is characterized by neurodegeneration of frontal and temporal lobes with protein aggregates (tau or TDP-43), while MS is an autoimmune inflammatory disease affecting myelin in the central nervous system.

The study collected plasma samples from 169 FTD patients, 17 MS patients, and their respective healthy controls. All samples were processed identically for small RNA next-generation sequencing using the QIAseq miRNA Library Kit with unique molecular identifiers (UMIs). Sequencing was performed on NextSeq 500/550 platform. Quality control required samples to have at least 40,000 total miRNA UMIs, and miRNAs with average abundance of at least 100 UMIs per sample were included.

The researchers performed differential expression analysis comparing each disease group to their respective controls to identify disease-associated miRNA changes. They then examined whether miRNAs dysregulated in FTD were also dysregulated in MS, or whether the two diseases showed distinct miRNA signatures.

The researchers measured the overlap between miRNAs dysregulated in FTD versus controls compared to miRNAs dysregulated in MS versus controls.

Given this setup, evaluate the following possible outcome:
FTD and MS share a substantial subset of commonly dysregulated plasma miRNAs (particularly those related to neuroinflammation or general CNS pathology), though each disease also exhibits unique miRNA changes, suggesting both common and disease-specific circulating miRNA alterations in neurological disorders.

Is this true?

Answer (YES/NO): NO